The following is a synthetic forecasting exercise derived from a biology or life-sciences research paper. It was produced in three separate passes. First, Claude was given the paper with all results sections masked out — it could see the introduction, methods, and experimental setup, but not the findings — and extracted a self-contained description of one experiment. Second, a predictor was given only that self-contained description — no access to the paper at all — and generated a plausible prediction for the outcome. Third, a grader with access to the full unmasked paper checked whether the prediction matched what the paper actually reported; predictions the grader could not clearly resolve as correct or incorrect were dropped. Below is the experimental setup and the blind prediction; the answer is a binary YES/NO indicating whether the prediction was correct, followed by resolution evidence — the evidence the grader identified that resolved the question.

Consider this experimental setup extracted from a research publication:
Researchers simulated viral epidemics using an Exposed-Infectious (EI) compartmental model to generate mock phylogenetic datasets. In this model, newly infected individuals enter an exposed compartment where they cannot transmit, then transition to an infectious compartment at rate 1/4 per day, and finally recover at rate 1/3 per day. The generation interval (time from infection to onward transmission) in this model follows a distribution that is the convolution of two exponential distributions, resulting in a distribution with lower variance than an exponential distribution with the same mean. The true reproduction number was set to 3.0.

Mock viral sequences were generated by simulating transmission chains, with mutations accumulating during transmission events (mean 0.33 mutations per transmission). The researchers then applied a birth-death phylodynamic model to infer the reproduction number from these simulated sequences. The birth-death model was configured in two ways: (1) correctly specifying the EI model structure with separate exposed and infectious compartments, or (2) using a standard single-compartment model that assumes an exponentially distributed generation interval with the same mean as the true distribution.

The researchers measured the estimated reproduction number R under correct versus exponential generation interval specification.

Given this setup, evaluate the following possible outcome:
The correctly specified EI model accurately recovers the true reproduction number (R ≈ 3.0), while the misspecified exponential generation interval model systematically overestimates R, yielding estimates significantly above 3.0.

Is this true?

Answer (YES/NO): NO